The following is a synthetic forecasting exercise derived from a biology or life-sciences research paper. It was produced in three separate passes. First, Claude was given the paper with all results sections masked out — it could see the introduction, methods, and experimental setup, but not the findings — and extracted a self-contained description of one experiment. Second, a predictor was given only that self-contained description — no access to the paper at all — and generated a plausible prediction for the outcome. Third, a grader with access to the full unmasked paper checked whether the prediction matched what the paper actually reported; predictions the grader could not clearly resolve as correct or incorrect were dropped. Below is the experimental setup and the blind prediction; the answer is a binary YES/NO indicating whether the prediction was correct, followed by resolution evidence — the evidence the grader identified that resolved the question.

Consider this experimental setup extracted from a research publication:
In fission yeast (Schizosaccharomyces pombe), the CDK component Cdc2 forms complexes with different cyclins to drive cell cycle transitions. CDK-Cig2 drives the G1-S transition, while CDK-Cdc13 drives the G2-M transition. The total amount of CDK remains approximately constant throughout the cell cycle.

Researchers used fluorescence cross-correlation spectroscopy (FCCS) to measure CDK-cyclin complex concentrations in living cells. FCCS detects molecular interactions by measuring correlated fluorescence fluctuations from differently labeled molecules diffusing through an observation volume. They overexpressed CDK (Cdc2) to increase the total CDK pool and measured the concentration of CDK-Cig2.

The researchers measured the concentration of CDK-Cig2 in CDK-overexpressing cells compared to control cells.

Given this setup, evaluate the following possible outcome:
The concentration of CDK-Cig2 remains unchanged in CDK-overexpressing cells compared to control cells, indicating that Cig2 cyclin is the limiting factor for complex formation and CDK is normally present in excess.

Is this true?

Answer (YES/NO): YES